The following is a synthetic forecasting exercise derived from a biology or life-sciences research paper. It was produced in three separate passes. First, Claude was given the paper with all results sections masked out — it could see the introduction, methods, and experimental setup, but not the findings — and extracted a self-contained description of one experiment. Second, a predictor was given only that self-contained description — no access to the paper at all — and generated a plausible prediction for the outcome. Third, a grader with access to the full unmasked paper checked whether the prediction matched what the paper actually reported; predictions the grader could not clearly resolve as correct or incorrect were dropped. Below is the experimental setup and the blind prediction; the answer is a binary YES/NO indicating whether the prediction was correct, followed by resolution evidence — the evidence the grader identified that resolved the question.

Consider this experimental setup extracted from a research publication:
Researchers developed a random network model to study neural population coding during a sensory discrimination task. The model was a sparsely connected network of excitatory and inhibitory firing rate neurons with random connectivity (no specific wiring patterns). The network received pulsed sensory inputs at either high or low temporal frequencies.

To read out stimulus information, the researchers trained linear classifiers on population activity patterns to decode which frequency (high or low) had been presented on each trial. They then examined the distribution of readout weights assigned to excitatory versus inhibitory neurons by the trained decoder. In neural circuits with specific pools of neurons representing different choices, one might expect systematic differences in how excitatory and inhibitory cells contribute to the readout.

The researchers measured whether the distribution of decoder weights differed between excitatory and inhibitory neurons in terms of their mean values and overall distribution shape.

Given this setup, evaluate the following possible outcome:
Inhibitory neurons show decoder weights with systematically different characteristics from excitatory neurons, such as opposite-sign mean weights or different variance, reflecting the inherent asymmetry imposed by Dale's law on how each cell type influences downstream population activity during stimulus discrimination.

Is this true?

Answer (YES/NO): NO